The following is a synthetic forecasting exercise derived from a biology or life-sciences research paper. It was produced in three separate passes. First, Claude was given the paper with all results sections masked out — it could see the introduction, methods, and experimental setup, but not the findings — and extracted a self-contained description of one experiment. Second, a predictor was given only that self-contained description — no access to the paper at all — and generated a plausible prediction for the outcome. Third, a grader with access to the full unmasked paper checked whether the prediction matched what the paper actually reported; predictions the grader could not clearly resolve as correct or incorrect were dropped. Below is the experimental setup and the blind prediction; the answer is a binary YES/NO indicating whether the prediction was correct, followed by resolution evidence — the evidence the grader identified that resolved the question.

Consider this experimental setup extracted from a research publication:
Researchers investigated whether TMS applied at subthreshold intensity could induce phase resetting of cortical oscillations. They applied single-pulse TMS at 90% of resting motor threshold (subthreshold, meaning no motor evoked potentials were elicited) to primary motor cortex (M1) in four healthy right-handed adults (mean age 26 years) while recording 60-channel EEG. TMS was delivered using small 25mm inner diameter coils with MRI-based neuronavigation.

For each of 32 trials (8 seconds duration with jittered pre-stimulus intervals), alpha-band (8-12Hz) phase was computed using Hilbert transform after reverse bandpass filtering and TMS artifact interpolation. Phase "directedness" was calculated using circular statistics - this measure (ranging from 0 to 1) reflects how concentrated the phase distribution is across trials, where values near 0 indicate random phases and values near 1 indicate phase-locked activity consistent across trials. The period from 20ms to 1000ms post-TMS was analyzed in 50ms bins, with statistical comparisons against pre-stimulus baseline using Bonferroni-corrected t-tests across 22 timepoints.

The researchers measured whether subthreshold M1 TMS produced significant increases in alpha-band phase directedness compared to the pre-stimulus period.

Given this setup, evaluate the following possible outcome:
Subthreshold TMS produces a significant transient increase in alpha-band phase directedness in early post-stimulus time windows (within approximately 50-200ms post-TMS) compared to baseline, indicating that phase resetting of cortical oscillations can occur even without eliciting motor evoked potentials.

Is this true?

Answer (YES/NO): NO